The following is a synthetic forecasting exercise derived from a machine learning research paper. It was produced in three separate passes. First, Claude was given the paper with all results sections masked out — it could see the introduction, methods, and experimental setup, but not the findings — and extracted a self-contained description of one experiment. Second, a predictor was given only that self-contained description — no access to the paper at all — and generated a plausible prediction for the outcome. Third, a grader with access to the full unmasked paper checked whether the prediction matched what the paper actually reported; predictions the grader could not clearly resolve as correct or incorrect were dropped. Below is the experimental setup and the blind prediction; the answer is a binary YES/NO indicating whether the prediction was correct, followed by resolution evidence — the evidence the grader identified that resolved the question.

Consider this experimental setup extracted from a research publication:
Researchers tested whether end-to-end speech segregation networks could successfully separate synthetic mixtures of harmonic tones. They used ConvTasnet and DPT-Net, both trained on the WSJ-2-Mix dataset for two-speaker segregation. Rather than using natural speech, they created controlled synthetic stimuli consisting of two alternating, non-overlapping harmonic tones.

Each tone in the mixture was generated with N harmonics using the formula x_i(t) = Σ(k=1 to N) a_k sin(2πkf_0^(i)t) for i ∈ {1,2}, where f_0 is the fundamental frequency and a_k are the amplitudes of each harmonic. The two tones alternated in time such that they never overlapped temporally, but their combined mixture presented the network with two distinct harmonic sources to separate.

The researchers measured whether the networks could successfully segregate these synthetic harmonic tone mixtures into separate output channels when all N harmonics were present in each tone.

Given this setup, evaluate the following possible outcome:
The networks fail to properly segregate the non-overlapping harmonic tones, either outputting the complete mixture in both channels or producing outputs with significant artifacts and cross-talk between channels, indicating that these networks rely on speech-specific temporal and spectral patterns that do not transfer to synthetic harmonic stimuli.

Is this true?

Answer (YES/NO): NO